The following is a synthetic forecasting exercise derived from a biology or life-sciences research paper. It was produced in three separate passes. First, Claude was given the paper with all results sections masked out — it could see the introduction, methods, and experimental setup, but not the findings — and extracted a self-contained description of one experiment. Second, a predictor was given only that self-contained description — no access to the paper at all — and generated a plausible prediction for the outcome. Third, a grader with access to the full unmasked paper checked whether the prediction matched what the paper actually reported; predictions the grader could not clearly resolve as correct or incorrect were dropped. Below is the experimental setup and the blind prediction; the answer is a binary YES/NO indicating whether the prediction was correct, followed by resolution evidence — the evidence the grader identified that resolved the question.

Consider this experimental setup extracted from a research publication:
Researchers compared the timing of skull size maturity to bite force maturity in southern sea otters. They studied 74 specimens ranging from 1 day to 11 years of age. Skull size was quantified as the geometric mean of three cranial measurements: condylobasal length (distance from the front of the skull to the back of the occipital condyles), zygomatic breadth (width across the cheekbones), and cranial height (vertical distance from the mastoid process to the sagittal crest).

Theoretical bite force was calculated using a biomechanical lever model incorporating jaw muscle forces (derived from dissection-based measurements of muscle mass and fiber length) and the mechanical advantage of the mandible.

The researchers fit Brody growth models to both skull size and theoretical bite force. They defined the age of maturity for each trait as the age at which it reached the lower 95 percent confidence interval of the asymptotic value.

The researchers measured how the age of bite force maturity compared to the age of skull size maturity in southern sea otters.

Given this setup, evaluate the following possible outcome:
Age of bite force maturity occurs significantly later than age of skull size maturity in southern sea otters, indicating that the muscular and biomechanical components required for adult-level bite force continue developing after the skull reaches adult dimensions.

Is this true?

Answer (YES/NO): NO